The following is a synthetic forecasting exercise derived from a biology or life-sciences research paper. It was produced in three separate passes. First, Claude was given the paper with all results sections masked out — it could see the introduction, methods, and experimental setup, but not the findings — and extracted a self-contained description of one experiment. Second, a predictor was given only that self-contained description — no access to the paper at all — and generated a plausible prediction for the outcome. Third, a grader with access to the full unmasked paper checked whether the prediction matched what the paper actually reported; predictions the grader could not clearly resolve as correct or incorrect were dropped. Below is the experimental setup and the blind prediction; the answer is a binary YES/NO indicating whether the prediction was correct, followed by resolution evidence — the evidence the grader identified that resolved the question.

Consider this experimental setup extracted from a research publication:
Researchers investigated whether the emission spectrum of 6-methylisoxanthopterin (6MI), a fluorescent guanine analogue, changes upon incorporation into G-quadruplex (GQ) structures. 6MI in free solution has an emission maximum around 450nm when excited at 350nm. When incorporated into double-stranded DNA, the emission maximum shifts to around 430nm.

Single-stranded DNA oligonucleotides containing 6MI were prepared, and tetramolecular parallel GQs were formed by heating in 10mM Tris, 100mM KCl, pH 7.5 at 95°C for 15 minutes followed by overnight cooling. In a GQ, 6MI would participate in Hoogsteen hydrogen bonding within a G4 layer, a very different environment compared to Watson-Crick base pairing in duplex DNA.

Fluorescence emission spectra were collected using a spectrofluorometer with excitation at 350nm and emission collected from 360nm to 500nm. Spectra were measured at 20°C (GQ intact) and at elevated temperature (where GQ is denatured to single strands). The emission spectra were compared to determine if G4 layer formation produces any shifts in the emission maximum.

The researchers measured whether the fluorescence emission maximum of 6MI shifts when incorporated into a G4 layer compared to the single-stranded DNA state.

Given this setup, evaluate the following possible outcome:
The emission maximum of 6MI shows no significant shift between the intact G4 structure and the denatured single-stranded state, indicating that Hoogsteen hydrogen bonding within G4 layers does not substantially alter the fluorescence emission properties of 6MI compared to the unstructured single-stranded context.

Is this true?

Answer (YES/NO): NO